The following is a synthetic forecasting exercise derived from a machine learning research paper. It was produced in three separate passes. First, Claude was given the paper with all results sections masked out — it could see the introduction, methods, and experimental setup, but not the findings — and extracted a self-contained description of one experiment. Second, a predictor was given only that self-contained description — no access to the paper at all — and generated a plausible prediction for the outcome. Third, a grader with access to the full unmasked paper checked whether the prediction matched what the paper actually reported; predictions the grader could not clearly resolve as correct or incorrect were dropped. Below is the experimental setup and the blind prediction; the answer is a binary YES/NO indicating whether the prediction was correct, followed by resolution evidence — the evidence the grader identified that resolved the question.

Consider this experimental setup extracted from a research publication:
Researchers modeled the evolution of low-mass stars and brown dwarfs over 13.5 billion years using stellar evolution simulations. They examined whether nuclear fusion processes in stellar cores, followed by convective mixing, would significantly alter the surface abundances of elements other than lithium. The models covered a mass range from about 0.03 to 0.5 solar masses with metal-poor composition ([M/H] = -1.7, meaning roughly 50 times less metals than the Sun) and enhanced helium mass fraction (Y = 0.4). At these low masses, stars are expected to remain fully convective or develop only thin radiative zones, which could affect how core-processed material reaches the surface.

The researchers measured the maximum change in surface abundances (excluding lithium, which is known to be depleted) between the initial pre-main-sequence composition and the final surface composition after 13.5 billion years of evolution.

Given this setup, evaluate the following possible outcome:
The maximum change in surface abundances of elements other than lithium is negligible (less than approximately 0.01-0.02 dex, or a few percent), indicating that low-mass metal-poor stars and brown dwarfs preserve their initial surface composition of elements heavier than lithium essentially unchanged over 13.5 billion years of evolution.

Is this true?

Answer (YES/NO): NO